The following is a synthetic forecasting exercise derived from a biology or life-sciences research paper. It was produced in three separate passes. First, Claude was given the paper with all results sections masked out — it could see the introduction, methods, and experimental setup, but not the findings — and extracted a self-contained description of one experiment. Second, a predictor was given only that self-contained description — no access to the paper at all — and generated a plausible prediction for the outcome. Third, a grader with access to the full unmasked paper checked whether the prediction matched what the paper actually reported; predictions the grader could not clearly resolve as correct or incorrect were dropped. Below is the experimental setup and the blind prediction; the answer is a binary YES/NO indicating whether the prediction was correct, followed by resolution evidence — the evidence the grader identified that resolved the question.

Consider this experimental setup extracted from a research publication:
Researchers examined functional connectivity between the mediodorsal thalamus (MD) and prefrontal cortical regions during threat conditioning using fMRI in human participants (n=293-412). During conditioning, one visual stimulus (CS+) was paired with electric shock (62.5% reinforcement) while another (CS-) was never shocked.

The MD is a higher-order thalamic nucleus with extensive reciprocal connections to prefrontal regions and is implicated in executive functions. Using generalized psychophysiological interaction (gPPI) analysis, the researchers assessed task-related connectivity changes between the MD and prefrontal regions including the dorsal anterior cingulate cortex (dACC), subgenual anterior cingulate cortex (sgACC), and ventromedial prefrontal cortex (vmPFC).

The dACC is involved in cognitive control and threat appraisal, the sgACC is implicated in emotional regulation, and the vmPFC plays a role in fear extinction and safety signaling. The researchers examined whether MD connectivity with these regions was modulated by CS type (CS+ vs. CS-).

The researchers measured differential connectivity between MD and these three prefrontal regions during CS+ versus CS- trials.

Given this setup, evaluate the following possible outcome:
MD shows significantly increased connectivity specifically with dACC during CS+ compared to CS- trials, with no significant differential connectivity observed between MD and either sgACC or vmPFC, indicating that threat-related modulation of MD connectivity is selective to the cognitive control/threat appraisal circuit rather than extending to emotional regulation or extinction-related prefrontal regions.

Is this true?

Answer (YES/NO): NO